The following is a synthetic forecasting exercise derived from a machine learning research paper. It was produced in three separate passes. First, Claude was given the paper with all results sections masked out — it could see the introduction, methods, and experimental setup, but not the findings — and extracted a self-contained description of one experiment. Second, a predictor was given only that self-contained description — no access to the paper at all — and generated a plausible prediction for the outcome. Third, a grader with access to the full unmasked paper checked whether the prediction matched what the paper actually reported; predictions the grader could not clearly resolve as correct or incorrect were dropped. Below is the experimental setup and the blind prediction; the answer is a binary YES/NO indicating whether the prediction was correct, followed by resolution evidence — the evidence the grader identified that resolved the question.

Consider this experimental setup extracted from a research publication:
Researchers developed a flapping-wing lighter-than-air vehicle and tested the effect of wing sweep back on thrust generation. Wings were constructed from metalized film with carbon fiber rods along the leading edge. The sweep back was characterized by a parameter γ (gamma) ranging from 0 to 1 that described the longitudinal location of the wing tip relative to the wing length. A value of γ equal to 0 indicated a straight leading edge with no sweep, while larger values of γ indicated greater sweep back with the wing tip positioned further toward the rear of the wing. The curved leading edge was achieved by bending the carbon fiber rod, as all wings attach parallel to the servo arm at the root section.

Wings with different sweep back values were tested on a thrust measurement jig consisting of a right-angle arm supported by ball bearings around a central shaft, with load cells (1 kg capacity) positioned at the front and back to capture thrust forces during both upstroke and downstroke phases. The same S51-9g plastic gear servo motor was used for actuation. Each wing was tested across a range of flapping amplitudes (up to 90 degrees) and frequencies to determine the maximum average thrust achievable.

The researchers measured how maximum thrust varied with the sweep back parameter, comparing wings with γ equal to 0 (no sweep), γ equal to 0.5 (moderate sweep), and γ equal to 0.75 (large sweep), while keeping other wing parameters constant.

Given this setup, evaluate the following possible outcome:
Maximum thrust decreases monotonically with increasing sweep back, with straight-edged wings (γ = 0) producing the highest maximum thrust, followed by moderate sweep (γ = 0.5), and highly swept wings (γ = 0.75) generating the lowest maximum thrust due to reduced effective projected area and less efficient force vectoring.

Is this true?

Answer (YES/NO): NO